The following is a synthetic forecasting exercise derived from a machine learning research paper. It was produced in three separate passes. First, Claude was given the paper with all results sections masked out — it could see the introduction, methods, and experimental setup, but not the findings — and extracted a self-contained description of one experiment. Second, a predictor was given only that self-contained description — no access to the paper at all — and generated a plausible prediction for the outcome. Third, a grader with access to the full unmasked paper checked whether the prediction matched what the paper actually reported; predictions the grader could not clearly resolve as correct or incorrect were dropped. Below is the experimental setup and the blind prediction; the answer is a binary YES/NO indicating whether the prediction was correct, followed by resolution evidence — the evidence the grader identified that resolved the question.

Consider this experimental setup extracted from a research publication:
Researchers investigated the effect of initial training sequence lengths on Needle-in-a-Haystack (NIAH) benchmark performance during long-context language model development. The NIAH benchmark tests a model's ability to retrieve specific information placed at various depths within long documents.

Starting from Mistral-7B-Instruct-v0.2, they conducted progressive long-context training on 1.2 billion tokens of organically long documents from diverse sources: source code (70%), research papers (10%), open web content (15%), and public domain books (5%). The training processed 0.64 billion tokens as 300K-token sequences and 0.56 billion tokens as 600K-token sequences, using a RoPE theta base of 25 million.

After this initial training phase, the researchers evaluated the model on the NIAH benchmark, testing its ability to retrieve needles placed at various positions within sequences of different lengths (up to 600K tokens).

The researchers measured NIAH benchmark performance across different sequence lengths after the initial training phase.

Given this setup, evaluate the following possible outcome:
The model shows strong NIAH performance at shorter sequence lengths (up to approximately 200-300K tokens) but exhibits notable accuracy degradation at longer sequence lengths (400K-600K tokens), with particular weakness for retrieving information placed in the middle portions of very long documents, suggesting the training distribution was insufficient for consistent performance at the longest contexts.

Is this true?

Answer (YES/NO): NO